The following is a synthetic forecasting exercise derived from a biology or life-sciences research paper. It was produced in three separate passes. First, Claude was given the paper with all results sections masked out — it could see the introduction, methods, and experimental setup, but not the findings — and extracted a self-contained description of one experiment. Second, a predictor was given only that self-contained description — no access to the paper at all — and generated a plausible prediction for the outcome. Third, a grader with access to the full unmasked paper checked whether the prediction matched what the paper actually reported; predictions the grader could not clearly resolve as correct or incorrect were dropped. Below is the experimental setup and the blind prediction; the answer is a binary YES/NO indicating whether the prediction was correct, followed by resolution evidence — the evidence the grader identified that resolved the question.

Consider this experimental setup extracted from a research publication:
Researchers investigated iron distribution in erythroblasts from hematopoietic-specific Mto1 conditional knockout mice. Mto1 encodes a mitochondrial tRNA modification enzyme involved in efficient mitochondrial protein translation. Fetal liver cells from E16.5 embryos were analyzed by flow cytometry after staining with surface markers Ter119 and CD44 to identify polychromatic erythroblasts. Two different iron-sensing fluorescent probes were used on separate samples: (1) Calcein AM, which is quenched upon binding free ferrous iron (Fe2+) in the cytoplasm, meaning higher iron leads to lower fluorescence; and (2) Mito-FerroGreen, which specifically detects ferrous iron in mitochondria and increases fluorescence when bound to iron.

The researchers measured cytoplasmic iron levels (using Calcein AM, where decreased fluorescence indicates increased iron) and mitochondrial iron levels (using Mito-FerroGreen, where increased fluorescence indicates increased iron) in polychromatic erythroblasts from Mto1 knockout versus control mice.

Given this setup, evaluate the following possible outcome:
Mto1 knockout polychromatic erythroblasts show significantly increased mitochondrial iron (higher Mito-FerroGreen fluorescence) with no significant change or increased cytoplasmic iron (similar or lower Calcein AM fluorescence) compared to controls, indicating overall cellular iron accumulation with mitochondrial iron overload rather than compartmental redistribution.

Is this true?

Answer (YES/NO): NO